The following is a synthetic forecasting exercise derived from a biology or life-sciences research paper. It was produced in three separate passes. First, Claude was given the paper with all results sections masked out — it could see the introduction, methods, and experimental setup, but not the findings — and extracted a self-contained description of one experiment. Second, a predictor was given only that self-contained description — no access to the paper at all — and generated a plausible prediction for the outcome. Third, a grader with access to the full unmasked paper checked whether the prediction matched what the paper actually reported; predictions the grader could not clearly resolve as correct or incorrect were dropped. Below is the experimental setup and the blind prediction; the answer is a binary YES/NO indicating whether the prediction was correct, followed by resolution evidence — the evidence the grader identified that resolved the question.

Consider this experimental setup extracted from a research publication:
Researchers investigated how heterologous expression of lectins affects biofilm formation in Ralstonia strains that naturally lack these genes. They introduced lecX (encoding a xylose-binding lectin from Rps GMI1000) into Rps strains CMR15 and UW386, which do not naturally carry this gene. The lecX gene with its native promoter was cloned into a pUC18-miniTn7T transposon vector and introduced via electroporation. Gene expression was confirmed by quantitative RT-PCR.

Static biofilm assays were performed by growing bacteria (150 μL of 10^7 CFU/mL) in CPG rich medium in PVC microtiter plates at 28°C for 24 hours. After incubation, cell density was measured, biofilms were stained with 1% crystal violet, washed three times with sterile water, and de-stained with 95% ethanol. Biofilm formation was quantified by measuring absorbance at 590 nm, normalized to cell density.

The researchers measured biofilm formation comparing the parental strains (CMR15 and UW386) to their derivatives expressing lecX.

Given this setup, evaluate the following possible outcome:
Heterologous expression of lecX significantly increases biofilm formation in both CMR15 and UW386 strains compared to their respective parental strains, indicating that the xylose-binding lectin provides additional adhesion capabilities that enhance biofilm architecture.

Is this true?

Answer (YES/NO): NO